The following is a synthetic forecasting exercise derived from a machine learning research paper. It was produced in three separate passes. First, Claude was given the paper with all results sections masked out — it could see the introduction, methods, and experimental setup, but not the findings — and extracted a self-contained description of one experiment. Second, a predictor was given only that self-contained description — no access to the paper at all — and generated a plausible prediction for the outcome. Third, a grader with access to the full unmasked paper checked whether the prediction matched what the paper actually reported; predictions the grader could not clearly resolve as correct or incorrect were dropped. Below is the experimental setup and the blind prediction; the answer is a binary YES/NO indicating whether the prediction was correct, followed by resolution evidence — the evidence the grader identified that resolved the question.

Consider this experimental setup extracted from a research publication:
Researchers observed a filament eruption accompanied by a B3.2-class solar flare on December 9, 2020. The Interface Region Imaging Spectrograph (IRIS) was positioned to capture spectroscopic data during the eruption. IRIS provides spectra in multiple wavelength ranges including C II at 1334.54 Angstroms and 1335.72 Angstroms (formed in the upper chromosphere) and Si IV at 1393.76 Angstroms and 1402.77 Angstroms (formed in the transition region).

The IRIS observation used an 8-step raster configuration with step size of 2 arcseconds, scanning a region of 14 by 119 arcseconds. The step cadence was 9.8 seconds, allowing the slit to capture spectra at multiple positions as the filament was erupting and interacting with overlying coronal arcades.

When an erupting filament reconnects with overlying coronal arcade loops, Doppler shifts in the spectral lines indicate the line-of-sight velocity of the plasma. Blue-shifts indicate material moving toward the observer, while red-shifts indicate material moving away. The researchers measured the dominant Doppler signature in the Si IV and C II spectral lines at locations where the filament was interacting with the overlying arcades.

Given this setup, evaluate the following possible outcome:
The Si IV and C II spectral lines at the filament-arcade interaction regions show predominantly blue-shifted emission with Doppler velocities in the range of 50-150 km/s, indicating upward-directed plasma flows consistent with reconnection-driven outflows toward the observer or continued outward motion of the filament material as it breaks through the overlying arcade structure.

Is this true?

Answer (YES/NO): NO